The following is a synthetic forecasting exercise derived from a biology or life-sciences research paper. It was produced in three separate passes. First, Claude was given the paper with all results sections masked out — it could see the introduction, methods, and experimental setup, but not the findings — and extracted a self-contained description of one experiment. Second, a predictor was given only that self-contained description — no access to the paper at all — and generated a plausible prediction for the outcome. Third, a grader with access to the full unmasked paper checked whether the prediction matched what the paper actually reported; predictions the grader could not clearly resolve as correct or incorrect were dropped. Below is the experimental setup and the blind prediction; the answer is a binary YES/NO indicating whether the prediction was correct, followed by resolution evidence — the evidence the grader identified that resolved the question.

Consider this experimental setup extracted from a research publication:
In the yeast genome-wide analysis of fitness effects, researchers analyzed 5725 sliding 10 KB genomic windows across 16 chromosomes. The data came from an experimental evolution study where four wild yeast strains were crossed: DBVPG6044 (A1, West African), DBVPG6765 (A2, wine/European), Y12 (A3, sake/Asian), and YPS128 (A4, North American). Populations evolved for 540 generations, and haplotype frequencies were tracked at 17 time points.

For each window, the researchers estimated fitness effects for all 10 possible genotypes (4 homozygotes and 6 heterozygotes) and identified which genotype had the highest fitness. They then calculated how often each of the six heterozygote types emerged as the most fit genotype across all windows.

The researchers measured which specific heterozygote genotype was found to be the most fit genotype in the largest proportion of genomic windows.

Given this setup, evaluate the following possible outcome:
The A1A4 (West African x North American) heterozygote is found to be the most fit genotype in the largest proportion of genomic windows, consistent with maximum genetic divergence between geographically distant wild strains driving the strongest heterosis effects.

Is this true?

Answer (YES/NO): NO